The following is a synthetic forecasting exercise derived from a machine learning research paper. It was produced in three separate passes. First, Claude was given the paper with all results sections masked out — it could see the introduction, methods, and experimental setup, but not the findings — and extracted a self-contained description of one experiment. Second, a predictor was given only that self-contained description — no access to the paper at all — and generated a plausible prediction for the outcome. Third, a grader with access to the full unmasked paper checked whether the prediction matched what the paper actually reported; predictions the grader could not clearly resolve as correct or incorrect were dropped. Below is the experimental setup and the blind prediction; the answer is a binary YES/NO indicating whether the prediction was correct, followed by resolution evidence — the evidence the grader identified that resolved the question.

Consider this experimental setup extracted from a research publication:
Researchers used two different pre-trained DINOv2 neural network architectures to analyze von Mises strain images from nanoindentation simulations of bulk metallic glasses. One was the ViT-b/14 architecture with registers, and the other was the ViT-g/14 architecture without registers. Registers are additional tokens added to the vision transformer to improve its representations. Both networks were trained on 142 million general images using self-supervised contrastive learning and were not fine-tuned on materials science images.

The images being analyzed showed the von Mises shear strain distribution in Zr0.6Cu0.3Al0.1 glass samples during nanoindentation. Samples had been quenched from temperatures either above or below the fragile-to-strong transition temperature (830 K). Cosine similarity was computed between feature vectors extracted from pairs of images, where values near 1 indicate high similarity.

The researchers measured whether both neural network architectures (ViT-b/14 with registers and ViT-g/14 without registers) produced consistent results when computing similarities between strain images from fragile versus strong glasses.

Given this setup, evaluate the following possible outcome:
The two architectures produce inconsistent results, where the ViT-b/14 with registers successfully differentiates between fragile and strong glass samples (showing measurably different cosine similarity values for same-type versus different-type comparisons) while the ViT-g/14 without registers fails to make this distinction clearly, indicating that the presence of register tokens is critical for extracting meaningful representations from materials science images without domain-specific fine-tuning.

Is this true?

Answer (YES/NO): NO